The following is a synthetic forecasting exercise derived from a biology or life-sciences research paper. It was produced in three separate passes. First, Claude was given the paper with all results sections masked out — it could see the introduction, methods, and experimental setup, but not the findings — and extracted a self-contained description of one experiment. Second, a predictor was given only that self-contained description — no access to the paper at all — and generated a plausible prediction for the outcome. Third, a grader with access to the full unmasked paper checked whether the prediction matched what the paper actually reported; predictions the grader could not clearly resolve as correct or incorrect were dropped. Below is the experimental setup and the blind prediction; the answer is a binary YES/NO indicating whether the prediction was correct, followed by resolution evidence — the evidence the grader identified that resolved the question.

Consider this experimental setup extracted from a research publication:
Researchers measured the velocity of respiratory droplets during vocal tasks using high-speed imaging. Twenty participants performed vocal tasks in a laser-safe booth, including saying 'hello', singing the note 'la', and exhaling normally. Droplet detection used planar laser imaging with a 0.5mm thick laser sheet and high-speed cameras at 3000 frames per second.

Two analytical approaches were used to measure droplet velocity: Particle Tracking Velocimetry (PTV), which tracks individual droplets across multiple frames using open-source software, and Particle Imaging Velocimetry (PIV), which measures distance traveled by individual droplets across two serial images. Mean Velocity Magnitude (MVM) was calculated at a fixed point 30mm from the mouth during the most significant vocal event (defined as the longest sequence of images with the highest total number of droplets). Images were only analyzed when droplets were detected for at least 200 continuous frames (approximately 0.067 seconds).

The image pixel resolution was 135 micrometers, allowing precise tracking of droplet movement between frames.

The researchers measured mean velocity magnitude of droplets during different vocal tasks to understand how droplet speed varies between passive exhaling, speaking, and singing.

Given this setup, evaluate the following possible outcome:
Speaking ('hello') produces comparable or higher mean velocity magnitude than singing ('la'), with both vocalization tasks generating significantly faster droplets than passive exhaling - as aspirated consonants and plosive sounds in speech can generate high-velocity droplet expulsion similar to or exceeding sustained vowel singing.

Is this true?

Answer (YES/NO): NO